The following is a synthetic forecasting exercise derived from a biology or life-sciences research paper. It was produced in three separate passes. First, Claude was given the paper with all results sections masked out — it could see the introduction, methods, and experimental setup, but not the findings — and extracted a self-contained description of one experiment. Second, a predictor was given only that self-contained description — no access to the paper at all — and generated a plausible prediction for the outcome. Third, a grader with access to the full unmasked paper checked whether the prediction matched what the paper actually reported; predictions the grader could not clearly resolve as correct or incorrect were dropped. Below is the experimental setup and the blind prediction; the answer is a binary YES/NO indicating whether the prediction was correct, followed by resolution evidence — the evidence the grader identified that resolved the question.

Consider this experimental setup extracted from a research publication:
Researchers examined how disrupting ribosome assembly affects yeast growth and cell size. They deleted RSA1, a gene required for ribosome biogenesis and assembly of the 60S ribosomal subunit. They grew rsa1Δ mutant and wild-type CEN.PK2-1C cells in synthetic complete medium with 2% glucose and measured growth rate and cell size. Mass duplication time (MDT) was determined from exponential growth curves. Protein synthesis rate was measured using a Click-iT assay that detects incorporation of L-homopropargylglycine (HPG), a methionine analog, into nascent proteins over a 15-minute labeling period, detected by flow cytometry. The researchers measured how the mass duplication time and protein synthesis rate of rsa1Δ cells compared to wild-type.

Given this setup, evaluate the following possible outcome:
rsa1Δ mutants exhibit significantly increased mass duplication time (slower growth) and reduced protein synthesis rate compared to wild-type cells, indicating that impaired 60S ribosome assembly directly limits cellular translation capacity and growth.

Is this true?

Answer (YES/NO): YES